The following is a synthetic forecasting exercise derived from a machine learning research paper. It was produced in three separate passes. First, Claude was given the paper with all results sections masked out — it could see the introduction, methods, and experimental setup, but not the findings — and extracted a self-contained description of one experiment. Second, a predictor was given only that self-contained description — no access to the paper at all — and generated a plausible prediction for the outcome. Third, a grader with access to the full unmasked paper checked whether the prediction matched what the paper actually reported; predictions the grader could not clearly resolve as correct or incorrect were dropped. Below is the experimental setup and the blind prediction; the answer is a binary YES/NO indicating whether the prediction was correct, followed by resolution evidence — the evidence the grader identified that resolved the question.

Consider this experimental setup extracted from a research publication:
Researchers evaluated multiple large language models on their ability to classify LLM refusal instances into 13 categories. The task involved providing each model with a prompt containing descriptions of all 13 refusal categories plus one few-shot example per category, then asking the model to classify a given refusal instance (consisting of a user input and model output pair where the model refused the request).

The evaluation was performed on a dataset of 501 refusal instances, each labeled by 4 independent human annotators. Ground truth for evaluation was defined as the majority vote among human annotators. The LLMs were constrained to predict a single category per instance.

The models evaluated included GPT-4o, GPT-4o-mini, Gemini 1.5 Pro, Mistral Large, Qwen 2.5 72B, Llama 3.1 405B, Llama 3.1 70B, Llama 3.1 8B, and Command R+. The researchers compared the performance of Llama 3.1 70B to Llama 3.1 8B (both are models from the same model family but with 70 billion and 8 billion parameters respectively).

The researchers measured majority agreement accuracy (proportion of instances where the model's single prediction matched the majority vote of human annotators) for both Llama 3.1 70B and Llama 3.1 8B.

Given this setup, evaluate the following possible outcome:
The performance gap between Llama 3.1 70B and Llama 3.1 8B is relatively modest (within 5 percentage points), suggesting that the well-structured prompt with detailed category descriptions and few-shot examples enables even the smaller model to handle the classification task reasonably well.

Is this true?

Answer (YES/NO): NO